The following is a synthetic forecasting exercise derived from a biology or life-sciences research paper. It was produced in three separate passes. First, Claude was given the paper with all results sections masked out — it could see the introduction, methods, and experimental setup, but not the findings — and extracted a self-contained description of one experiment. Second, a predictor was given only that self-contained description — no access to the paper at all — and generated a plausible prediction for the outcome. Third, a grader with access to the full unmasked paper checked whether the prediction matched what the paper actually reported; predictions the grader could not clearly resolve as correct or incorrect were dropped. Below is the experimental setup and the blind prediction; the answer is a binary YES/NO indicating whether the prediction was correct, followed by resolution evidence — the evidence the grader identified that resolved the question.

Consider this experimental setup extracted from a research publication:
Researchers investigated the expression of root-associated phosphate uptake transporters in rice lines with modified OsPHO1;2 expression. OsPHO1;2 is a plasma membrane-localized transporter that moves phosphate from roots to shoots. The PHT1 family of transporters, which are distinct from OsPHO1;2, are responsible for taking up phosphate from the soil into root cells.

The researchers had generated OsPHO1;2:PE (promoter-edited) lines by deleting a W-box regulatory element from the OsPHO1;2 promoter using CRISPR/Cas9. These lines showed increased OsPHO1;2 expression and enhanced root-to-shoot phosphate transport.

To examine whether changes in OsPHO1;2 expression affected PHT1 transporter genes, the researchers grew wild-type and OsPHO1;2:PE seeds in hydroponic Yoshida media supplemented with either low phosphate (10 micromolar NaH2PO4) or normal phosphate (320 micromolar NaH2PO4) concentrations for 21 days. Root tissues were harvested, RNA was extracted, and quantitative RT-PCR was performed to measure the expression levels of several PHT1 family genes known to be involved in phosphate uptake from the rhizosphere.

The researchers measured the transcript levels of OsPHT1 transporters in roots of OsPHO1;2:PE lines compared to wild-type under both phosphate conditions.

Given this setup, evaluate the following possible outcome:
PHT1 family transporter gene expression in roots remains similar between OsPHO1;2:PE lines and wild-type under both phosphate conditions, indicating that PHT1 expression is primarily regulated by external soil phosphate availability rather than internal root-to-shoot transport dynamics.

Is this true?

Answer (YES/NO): NO